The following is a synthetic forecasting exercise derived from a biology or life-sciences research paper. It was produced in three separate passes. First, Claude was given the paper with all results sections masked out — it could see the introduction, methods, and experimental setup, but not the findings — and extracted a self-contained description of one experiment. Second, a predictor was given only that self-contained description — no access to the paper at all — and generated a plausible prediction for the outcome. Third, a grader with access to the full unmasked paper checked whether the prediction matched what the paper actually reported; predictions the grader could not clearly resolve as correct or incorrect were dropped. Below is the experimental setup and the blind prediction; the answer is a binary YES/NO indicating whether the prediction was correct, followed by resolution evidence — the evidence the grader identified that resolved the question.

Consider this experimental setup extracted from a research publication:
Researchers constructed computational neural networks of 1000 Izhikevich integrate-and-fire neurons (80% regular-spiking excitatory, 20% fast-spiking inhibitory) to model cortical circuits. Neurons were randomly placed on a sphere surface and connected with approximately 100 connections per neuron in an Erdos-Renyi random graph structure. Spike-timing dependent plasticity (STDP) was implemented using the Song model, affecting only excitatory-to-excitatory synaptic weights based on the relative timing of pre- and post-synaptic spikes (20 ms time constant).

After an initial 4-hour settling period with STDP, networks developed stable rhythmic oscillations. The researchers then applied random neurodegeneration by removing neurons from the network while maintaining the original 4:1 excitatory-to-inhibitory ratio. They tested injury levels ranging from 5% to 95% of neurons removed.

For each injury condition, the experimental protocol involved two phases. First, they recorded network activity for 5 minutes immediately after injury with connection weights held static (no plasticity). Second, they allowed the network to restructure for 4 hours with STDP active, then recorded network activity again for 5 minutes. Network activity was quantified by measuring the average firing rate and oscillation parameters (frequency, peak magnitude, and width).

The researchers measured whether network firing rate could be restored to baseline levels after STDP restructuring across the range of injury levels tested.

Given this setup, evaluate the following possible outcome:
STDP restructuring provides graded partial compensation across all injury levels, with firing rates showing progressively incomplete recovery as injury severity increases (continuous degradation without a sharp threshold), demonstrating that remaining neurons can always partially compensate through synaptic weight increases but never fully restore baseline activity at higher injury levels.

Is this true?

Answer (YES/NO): NO